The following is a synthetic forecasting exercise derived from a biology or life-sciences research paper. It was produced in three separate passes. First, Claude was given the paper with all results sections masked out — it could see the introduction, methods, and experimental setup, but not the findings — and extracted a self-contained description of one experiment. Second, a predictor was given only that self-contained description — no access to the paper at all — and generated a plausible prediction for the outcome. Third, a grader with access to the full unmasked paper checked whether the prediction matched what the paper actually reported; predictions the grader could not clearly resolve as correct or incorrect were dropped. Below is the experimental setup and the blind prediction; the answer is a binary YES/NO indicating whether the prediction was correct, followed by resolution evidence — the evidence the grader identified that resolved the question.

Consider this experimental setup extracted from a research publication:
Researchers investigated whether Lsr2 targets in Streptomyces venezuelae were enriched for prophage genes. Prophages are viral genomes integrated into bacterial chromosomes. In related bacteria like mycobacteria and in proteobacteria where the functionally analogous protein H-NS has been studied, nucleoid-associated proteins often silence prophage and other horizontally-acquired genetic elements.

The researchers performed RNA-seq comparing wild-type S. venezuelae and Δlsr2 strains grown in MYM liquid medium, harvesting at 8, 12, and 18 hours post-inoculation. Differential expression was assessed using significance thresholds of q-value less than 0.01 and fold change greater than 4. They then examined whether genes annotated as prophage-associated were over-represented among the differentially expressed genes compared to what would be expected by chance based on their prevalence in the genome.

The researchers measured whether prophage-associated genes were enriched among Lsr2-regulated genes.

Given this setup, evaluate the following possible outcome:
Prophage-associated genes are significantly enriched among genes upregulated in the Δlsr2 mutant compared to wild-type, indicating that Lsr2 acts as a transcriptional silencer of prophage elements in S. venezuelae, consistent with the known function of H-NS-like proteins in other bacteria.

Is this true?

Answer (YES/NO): YES